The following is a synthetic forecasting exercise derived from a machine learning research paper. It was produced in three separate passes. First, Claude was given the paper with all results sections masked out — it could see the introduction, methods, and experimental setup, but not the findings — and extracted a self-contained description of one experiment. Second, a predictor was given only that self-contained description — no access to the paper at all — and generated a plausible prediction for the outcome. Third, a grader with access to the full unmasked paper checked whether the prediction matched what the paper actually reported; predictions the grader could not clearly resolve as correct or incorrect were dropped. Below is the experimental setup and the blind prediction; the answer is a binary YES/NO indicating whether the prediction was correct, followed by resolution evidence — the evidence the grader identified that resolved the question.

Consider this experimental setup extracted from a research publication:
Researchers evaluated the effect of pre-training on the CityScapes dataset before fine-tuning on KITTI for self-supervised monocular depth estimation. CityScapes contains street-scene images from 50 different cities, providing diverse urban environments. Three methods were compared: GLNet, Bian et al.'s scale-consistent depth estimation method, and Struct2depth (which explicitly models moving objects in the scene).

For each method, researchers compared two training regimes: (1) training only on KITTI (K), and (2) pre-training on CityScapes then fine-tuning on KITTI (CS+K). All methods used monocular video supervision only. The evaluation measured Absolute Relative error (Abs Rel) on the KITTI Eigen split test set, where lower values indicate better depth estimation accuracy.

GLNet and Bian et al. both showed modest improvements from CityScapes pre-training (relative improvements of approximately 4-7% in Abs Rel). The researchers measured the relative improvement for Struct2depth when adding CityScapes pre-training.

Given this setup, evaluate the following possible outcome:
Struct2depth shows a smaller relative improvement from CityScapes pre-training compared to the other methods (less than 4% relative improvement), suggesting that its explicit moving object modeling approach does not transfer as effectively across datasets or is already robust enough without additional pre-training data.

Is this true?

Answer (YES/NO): NO